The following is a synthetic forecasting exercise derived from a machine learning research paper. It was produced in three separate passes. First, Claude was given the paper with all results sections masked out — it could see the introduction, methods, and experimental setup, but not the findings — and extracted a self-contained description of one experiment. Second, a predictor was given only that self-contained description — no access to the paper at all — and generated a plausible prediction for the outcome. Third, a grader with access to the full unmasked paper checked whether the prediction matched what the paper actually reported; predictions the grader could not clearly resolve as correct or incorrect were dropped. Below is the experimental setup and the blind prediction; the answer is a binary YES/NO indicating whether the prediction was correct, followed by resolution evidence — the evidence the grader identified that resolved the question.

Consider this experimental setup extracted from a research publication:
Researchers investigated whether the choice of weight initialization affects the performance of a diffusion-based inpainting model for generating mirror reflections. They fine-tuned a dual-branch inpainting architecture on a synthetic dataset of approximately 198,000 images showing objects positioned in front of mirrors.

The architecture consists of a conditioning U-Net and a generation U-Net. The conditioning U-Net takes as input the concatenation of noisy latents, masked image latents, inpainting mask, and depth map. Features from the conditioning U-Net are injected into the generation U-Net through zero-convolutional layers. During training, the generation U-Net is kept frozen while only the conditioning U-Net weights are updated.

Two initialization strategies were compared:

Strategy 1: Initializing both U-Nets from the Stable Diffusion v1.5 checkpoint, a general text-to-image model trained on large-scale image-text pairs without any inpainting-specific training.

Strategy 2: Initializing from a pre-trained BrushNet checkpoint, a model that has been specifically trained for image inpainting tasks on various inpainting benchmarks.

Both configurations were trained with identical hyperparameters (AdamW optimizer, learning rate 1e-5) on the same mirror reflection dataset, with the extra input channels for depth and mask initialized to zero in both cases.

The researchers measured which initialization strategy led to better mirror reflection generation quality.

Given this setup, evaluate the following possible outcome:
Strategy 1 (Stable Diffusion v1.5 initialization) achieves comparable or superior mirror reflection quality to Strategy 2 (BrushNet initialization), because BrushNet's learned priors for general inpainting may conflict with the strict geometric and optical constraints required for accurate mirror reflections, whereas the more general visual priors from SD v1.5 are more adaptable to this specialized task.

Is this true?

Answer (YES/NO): YES